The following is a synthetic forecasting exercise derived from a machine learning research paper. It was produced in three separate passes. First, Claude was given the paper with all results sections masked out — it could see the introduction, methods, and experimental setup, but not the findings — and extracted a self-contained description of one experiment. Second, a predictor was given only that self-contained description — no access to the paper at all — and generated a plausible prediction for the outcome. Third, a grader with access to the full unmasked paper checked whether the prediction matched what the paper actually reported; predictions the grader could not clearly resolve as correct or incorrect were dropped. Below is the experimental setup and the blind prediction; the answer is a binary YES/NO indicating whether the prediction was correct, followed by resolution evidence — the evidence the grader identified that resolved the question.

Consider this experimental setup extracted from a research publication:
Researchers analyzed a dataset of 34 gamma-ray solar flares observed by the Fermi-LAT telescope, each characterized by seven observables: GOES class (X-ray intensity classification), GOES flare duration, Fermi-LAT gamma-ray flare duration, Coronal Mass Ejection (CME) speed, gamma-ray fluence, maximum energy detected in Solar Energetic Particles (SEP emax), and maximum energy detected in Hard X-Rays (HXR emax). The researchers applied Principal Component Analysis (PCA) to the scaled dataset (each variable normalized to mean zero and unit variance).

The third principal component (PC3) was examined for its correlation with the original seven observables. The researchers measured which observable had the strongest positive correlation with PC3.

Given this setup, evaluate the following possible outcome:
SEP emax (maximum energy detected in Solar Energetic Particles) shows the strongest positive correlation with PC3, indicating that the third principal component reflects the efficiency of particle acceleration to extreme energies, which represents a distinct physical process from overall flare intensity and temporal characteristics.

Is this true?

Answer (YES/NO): YES